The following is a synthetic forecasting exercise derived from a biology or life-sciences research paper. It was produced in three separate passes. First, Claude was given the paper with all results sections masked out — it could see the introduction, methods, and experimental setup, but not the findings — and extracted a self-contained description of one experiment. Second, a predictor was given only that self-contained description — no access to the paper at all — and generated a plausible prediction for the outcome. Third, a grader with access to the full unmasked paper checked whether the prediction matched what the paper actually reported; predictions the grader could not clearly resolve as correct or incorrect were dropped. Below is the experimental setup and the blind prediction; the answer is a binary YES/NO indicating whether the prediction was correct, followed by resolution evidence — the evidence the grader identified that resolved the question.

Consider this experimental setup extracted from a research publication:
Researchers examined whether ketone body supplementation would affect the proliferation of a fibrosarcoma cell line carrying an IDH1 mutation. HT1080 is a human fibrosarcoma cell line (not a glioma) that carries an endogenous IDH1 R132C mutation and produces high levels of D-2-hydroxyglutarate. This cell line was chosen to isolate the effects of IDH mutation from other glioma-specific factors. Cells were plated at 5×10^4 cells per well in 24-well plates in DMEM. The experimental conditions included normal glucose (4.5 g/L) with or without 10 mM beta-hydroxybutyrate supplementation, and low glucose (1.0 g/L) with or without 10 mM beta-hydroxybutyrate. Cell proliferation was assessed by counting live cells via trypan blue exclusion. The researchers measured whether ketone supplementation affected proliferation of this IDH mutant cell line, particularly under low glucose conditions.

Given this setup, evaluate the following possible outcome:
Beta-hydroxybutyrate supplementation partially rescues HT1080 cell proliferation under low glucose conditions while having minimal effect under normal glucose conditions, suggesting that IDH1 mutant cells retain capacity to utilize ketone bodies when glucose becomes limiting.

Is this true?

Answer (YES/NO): NO